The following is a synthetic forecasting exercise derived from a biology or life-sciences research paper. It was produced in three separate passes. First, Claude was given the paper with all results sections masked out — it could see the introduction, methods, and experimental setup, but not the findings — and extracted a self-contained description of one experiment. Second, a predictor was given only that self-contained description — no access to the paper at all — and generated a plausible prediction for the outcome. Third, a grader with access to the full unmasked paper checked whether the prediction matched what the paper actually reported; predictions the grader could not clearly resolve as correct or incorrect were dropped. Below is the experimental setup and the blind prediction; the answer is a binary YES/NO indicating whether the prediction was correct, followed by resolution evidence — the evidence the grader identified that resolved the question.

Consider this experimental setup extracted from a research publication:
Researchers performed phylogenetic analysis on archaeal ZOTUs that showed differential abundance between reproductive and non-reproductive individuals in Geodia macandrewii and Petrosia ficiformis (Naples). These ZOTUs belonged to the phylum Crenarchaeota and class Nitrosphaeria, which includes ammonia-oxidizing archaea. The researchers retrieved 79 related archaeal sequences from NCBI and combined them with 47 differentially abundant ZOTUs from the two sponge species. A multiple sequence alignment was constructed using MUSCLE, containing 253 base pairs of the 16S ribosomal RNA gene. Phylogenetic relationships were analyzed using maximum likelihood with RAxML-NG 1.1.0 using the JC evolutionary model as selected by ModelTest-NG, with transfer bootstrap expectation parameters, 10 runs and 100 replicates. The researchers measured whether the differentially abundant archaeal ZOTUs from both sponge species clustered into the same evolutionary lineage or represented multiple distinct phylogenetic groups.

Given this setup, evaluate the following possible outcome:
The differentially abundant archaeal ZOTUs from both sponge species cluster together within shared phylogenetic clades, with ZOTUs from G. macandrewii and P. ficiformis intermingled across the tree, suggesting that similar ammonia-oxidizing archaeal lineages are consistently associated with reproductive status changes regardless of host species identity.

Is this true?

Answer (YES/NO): NO